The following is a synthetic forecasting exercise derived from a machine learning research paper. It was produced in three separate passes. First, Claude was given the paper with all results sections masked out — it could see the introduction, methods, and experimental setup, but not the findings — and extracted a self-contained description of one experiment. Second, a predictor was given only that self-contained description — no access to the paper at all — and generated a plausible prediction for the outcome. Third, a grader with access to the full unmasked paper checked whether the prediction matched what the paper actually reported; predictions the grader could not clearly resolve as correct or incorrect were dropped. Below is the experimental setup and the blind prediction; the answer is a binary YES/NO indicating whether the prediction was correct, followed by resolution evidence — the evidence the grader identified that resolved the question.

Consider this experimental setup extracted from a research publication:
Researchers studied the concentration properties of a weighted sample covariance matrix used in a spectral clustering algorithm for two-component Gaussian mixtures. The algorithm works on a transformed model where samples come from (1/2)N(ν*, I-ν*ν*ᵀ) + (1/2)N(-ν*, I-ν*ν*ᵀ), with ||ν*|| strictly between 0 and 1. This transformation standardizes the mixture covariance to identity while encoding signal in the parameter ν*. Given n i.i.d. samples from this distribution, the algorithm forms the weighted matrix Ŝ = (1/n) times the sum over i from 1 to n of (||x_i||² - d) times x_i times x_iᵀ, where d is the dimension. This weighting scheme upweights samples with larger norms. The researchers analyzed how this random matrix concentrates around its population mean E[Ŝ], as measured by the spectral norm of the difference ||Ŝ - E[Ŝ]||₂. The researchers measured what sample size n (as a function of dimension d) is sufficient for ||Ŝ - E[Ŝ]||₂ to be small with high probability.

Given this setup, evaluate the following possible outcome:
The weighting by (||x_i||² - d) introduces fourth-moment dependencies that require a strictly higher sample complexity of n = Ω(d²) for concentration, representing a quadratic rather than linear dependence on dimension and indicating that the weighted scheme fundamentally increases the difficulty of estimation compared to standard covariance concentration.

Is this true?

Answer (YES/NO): YES